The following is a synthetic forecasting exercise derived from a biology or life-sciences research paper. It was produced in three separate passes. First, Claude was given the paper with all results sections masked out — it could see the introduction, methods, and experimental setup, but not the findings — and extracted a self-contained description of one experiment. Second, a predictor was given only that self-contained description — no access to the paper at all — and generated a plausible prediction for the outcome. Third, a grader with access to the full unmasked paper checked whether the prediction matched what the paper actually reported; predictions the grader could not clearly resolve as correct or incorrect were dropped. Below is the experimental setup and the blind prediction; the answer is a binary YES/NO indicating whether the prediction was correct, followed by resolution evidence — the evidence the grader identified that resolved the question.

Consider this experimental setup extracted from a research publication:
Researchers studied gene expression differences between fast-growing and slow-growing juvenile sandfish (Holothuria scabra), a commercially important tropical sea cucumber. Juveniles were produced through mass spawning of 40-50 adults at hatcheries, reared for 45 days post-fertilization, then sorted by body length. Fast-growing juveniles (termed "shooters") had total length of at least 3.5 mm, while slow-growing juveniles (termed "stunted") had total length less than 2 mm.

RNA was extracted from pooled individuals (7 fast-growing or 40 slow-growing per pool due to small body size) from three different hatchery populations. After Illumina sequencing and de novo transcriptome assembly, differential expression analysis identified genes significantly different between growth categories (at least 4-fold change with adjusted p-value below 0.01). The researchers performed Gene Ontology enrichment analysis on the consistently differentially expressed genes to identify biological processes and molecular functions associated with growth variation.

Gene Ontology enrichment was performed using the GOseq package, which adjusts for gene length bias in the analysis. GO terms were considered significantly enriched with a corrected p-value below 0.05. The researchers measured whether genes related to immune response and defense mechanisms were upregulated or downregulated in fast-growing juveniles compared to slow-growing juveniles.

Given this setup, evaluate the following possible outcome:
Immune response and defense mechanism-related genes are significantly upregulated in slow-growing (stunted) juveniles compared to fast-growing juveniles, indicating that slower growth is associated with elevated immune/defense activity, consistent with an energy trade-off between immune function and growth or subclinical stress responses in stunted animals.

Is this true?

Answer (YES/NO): NO